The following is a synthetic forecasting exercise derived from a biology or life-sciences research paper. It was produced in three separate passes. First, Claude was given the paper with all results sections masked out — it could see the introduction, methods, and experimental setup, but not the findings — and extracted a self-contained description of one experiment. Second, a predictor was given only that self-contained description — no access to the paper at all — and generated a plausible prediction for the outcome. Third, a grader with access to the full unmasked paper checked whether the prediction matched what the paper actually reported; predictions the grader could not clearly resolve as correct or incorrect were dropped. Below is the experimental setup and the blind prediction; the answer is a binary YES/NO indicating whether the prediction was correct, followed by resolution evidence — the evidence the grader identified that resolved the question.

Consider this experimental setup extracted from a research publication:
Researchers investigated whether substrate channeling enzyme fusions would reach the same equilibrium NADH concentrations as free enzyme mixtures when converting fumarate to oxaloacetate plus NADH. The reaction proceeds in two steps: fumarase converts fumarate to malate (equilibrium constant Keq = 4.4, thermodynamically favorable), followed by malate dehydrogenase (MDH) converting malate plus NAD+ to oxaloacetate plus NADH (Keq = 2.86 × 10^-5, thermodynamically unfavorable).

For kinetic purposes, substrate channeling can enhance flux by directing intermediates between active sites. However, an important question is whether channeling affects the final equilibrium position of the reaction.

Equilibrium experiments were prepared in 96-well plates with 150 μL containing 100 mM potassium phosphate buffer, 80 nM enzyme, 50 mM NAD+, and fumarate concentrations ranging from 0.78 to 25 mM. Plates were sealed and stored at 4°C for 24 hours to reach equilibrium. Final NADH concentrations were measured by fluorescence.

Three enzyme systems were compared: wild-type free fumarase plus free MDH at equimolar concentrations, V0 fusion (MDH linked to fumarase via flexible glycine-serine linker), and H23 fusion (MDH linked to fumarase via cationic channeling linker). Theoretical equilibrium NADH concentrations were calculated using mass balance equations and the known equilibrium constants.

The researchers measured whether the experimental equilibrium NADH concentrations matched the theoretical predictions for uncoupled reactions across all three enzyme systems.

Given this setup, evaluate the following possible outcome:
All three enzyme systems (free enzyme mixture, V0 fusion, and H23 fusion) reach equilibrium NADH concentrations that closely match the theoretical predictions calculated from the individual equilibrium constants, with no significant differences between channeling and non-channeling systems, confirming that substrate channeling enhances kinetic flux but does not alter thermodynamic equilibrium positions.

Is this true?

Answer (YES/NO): NO